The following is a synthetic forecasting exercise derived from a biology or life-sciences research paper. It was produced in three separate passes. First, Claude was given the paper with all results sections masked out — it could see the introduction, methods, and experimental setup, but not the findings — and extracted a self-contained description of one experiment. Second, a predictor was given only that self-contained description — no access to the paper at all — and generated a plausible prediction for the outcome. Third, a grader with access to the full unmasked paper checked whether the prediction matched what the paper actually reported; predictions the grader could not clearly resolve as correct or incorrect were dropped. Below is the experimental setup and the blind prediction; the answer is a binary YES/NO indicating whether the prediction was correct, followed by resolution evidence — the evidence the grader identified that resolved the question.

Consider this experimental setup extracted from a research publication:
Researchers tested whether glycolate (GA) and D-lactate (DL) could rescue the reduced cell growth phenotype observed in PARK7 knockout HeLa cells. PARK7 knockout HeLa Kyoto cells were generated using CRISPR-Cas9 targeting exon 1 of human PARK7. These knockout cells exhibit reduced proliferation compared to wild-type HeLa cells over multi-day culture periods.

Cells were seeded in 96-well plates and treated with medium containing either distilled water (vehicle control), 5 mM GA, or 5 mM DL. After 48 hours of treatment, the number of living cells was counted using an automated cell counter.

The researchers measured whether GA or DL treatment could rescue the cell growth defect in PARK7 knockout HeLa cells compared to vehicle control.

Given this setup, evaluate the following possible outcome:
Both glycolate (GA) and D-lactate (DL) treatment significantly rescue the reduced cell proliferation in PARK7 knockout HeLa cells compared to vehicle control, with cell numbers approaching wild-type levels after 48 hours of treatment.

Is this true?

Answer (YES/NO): NO